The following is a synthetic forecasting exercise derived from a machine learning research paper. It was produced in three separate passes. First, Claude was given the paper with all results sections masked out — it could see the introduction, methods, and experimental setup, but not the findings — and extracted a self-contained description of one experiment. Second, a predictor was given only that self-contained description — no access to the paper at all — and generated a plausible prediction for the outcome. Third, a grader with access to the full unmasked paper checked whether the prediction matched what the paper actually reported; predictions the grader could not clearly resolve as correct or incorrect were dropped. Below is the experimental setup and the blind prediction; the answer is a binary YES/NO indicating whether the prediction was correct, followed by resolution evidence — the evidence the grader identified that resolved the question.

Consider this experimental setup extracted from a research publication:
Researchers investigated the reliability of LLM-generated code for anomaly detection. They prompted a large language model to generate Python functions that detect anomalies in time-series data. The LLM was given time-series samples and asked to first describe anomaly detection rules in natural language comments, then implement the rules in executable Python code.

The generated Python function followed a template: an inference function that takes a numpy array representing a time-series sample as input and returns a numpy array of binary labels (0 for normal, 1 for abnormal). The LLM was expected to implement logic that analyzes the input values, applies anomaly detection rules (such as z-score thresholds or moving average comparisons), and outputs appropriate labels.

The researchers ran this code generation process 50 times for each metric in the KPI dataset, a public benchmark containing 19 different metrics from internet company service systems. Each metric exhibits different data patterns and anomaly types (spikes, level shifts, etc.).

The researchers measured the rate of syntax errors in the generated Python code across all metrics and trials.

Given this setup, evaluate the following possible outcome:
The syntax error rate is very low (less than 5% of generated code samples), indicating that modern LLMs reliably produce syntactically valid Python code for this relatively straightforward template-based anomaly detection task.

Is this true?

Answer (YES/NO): YES